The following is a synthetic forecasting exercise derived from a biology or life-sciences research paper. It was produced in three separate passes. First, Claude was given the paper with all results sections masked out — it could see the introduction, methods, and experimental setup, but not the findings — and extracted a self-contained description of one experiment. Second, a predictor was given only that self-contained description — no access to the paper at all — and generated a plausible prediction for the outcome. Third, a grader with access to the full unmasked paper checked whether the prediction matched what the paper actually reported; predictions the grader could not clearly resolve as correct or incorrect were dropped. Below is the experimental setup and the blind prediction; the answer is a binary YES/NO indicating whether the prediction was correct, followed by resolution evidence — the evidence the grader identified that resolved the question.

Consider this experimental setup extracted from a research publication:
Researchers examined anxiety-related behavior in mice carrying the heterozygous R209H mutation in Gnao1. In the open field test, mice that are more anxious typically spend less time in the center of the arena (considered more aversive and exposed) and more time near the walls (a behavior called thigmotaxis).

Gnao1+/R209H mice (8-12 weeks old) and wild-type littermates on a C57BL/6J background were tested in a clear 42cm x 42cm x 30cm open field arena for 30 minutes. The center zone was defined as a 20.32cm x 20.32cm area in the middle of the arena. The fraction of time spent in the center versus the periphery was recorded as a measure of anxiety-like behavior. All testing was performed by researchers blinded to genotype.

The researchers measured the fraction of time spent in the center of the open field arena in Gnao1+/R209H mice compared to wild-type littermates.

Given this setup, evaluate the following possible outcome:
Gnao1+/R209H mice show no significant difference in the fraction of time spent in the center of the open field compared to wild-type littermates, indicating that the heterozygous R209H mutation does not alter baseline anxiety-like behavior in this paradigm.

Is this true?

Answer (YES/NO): NO